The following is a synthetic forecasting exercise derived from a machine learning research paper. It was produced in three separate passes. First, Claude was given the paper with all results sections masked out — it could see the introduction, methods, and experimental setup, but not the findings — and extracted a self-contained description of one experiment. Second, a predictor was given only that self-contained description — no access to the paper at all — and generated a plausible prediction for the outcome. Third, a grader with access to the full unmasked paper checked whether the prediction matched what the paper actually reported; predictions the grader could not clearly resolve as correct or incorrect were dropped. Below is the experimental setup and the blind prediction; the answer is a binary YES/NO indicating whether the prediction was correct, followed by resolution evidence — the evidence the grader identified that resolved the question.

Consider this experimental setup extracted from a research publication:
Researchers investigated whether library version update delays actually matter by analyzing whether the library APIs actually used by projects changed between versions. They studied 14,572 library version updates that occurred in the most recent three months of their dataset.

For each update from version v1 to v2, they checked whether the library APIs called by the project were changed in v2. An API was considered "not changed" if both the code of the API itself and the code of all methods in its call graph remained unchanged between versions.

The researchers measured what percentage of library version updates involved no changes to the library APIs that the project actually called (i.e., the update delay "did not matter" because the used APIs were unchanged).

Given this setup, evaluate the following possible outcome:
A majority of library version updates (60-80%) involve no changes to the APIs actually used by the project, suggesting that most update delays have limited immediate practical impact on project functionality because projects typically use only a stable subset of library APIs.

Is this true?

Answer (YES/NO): YES